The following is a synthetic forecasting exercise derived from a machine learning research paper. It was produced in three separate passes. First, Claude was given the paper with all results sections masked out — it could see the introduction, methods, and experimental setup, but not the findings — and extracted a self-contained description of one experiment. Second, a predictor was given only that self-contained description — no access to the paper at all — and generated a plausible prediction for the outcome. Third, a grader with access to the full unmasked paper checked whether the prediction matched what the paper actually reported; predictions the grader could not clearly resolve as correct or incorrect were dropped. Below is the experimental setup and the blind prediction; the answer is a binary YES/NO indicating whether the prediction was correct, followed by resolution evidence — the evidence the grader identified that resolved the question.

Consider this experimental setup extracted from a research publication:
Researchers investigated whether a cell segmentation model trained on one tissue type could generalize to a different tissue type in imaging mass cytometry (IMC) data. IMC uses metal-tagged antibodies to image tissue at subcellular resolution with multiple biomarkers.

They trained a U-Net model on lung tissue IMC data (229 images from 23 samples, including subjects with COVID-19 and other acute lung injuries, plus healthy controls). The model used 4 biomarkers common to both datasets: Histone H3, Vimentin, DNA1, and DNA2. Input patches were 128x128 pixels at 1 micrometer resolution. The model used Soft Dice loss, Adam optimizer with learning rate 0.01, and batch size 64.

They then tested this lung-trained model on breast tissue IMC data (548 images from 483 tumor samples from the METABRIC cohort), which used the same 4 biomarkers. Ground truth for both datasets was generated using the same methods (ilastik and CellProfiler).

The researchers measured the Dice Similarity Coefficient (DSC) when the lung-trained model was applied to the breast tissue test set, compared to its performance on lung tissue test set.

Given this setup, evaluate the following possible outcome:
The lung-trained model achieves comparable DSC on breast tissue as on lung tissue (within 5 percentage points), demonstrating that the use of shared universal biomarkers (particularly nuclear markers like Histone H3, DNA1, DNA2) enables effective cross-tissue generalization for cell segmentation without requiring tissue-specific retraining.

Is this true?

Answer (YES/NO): YES